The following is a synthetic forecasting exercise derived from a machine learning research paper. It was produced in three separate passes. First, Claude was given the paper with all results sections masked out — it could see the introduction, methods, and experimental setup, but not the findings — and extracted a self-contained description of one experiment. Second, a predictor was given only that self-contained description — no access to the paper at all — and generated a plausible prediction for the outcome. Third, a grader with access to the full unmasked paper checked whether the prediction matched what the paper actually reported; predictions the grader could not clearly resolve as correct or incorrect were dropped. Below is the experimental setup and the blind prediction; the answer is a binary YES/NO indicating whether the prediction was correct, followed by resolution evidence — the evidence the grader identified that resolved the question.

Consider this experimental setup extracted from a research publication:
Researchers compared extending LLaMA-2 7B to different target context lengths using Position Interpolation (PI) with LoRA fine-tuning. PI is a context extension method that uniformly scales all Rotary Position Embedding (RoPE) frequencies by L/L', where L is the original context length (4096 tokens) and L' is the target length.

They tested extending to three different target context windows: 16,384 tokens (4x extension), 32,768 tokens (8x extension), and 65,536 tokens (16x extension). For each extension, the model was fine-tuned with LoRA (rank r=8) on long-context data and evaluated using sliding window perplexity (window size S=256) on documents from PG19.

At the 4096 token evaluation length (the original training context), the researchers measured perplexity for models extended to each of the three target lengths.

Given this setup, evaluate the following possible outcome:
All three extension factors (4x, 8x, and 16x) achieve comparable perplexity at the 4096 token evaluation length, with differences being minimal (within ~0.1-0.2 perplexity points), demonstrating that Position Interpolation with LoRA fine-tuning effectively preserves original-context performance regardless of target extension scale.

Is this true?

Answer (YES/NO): NO